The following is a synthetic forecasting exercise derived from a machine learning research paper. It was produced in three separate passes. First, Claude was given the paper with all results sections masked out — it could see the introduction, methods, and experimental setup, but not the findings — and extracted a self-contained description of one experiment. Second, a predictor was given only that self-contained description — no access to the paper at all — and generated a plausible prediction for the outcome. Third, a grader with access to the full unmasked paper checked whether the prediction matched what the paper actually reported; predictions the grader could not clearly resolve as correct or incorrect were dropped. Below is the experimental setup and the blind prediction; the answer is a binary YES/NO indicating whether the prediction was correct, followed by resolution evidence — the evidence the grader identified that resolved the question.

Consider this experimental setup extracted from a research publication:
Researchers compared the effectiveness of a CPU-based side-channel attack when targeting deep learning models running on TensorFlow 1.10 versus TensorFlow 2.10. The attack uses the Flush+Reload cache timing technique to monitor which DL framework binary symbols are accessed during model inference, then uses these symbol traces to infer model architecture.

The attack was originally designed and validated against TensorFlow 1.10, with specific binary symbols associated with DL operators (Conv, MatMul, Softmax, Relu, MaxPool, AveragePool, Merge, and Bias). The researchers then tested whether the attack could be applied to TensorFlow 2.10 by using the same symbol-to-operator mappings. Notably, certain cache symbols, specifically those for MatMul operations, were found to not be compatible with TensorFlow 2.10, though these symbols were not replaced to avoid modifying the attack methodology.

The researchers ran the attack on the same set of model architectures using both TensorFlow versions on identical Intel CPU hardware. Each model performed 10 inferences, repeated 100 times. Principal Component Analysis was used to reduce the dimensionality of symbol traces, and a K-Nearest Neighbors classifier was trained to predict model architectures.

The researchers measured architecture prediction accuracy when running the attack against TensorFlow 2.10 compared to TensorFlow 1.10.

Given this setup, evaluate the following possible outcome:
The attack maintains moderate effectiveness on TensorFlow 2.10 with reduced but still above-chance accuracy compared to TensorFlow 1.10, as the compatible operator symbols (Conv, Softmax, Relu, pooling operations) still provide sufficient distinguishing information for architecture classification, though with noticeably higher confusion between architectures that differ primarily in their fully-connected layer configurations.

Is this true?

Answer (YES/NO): NO